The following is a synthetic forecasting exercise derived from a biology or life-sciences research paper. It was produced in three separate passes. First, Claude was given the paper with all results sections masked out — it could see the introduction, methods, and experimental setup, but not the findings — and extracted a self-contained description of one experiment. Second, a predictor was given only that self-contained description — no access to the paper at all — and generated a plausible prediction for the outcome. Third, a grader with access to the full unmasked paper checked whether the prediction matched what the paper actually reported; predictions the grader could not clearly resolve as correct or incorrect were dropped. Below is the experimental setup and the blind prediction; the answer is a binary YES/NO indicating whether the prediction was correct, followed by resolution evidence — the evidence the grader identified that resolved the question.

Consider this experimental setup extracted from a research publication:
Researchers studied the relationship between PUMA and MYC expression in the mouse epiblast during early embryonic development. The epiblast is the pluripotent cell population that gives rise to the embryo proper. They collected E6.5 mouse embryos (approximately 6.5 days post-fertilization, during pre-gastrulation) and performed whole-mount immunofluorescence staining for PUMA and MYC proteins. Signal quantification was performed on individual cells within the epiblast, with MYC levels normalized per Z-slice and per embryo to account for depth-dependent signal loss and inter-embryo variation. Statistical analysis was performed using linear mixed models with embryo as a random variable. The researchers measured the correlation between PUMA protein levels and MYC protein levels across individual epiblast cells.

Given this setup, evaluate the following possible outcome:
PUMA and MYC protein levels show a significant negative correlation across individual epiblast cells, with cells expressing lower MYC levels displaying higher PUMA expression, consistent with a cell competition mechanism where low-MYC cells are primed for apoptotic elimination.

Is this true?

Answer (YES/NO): YES